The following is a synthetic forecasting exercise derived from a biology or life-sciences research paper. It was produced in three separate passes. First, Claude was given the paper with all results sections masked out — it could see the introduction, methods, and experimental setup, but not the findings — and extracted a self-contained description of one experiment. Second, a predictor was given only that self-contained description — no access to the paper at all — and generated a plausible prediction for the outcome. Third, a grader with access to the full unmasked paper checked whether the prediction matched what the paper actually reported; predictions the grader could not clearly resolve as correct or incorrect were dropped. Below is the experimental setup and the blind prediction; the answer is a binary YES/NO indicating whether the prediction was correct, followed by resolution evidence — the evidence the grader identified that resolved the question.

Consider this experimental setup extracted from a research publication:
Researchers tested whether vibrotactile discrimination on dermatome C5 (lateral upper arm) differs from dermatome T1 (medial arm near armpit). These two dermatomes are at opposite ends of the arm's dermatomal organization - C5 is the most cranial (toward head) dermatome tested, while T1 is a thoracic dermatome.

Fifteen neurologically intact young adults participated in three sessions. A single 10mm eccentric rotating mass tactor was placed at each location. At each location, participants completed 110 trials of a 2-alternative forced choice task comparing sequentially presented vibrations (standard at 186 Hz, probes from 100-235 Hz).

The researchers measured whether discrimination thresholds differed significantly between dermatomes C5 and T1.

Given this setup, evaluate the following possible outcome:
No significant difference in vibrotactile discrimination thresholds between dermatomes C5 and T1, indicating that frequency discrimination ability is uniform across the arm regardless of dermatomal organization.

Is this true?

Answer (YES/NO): NO